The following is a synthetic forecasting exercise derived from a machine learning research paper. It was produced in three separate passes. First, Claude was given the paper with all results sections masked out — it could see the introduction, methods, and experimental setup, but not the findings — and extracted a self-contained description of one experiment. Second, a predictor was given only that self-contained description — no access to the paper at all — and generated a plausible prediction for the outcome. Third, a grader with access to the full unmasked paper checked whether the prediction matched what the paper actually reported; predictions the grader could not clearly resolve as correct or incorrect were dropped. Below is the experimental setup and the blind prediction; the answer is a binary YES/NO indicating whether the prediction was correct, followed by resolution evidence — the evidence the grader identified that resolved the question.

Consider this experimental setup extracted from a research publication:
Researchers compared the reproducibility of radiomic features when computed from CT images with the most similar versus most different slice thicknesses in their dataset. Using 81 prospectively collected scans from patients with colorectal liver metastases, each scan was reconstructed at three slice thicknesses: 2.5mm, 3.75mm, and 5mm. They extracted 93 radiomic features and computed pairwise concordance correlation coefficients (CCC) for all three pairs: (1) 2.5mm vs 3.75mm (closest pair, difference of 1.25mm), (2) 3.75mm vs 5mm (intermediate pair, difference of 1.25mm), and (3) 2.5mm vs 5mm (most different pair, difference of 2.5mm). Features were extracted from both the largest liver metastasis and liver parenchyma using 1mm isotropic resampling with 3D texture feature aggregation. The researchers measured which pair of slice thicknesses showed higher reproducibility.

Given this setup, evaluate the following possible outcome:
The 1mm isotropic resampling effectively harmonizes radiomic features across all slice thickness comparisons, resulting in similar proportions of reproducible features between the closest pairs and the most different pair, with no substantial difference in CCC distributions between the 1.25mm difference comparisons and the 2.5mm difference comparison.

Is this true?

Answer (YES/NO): NO